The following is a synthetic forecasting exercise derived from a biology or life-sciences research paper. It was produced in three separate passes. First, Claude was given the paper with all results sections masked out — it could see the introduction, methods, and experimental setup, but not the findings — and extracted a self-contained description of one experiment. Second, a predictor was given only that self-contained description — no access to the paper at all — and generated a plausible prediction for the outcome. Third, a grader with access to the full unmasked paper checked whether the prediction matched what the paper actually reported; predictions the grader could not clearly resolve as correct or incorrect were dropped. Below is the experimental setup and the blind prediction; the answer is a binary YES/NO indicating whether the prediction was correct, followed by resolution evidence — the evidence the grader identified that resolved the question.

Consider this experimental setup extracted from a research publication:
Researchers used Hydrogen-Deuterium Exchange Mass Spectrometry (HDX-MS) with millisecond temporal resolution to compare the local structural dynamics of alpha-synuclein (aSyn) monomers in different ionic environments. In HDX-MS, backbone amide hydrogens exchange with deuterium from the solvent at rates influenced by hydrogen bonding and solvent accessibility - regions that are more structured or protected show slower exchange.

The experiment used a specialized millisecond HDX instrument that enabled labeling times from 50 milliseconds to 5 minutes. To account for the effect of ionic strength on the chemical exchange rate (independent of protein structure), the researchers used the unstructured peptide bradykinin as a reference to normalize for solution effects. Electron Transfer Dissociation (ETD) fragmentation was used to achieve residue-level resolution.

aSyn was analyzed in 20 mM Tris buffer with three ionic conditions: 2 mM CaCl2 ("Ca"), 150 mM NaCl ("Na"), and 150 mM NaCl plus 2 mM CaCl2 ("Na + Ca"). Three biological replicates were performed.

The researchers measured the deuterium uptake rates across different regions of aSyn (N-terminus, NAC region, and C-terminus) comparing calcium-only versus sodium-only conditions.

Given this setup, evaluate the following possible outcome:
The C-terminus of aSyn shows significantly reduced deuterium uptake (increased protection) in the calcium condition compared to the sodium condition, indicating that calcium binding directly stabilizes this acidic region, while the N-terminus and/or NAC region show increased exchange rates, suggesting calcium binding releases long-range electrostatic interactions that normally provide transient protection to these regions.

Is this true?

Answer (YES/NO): NO